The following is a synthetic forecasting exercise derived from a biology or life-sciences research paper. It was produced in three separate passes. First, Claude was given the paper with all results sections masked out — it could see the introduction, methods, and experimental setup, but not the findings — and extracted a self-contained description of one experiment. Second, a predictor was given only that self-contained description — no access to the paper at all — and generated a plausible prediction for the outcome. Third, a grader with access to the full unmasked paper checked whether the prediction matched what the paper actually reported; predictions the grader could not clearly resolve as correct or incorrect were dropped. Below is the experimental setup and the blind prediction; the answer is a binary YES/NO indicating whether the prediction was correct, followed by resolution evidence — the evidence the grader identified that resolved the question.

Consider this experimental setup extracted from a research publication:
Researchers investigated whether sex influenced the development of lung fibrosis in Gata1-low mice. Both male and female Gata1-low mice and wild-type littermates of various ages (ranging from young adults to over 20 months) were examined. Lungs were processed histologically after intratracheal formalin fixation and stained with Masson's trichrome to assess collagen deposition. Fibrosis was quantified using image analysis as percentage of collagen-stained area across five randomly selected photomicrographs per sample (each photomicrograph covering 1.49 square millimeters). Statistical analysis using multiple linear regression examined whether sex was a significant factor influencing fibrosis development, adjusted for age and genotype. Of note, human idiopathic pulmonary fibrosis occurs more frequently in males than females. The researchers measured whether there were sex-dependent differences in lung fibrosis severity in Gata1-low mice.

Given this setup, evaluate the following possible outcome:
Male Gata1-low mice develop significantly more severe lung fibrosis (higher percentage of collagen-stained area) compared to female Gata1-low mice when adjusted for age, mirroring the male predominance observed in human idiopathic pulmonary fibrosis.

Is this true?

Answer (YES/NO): NO